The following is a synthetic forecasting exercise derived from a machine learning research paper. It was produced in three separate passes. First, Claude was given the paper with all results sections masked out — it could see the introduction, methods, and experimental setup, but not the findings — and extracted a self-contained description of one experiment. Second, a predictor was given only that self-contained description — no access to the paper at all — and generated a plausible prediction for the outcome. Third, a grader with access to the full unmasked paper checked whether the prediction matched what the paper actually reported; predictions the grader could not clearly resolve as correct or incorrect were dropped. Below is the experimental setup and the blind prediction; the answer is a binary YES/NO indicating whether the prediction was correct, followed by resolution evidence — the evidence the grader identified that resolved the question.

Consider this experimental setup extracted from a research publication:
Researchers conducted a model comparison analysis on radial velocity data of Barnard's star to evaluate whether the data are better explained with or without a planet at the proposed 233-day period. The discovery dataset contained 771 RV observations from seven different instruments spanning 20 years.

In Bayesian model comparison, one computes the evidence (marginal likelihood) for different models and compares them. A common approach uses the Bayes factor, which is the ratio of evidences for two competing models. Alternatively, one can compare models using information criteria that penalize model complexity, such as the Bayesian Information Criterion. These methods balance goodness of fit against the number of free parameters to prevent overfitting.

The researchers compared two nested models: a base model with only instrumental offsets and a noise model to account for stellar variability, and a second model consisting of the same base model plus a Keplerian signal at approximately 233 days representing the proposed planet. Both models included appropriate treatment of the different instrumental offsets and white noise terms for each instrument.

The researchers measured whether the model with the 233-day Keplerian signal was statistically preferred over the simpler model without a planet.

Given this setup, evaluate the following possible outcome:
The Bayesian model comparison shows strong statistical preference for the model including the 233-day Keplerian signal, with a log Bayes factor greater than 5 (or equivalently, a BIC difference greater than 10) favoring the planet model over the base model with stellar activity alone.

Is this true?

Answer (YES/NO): NO